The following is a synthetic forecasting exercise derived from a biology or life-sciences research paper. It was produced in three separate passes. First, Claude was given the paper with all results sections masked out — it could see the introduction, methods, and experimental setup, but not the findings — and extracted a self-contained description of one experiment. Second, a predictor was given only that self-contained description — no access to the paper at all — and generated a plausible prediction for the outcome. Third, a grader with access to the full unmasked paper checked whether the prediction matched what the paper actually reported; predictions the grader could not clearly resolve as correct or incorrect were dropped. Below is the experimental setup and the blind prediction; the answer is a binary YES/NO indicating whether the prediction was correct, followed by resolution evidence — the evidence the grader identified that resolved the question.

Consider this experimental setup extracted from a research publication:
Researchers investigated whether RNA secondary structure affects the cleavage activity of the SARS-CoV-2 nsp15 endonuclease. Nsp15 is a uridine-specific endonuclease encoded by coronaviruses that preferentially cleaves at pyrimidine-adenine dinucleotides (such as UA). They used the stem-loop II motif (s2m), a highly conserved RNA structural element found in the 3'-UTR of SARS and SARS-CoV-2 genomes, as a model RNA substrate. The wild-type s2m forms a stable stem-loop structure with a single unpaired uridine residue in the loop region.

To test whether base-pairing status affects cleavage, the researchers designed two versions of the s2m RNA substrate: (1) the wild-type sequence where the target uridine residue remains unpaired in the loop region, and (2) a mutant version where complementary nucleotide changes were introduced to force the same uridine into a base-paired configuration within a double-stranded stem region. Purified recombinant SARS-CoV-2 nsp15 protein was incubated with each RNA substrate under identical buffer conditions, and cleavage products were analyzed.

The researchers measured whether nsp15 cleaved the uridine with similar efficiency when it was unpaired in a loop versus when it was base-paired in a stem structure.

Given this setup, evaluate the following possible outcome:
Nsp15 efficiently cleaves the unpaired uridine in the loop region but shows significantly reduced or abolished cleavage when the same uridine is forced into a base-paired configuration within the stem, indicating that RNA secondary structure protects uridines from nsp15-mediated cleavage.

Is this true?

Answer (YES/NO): YES